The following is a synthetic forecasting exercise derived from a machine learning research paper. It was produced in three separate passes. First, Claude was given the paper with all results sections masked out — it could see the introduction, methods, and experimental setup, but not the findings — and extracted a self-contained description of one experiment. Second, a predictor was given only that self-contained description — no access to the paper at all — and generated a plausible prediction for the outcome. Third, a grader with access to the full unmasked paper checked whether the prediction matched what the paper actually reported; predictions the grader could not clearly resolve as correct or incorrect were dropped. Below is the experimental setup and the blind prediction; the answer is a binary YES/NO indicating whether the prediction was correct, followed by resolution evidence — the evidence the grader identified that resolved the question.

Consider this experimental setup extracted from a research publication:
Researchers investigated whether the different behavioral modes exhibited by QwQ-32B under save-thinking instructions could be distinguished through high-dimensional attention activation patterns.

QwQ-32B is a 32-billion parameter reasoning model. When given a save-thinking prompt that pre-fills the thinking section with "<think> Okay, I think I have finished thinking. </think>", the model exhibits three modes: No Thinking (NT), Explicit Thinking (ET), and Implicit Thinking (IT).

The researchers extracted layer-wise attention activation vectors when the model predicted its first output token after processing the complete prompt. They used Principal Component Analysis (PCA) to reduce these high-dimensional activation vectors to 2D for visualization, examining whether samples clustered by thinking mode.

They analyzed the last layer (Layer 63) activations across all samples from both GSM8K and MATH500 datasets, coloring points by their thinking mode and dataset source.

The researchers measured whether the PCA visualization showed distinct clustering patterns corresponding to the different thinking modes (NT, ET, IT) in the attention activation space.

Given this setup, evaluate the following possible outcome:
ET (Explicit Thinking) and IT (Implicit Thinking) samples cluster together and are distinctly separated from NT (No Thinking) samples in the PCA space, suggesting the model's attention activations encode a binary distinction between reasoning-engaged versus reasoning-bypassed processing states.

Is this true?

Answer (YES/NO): YES